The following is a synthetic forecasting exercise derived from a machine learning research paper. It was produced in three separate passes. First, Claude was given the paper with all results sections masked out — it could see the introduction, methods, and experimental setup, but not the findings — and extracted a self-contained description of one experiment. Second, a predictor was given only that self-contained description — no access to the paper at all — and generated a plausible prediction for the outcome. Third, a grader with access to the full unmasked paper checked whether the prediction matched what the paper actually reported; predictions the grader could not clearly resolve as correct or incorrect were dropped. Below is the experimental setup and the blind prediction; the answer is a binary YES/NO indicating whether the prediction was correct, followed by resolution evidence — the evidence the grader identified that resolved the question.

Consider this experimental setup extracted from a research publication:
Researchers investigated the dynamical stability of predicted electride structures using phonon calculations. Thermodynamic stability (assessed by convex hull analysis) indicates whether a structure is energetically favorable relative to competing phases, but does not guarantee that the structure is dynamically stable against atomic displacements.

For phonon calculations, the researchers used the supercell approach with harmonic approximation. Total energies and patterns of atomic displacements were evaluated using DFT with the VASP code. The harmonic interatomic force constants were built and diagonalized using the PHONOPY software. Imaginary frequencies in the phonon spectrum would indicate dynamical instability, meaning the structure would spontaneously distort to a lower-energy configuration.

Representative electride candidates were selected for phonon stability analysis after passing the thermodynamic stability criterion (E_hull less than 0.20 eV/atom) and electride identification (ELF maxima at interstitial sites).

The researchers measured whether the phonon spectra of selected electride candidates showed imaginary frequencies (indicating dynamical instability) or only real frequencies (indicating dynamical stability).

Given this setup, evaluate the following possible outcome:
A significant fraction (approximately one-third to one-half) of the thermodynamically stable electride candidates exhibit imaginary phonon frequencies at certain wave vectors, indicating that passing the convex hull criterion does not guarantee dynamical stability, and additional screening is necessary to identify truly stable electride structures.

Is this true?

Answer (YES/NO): NO